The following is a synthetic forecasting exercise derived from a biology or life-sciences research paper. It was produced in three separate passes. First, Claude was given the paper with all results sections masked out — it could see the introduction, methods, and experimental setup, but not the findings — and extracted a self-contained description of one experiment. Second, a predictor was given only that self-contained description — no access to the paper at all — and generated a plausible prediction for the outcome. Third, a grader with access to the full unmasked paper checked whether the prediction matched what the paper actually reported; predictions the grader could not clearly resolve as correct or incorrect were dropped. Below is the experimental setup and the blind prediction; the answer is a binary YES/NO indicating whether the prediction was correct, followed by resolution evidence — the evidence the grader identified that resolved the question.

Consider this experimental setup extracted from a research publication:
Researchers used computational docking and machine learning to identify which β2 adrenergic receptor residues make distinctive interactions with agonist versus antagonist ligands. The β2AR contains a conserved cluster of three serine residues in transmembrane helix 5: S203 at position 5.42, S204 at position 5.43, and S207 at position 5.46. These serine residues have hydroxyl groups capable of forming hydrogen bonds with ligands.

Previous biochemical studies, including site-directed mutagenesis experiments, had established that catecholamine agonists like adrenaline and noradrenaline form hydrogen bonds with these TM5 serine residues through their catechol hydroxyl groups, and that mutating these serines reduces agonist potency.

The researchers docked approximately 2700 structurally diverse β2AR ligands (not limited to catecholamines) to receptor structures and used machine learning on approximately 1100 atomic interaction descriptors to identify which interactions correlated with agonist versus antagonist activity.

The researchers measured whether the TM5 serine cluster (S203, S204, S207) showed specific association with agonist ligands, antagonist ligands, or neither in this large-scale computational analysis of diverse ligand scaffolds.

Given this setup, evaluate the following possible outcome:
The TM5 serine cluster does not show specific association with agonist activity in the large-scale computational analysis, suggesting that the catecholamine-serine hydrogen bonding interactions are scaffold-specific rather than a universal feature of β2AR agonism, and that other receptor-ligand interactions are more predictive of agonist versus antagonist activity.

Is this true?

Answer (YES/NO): NO